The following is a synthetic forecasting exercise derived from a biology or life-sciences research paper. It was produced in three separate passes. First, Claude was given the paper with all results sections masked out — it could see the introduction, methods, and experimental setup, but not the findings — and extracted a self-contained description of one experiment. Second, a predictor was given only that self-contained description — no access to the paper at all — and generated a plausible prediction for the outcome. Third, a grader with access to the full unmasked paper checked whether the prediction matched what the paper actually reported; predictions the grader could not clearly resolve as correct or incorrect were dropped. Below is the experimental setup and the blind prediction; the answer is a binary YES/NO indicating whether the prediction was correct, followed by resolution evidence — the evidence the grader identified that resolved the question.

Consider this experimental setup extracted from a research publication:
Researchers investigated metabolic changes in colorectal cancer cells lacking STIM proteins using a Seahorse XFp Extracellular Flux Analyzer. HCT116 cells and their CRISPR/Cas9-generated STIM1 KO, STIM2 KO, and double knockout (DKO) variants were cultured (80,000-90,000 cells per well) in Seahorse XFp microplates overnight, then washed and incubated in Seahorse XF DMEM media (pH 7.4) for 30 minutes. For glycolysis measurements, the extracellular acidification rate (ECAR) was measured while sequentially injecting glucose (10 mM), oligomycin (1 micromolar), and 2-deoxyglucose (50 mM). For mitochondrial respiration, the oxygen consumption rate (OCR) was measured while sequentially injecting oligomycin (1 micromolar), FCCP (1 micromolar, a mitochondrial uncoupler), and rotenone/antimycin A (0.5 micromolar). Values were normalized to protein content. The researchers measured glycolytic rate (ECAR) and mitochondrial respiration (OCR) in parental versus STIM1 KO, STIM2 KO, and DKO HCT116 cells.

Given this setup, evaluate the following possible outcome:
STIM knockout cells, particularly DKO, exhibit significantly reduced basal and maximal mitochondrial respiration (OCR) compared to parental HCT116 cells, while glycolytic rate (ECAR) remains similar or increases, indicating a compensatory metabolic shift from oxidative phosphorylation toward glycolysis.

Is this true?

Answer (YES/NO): NO